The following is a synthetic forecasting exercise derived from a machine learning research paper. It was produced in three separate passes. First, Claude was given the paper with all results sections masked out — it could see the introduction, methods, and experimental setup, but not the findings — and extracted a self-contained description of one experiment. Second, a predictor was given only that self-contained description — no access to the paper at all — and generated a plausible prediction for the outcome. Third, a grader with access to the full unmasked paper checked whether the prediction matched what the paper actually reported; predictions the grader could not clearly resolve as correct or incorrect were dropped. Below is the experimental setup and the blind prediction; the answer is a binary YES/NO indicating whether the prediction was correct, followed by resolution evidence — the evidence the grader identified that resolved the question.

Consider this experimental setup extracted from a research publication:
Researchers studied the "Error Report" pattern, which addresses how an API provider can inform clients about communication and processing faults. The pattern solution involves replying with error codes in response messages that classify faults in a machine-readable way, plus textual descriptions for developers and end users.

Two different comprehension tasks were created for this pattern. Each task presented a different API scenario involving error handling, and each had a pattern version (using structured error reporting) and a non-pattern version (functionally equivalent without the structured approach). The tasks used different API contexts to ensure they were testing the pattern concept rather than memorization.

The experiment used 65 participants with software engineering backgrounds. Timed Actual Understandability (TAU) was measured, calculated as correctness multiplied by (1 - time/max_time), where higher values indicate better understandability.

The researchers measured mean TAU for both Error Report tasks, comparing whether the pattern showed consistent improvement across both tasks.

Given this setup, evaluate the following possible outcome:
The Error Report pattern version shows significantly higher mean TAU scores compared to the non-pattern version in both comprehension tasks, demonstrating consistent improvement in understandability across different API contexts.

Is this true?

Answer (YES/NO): NO